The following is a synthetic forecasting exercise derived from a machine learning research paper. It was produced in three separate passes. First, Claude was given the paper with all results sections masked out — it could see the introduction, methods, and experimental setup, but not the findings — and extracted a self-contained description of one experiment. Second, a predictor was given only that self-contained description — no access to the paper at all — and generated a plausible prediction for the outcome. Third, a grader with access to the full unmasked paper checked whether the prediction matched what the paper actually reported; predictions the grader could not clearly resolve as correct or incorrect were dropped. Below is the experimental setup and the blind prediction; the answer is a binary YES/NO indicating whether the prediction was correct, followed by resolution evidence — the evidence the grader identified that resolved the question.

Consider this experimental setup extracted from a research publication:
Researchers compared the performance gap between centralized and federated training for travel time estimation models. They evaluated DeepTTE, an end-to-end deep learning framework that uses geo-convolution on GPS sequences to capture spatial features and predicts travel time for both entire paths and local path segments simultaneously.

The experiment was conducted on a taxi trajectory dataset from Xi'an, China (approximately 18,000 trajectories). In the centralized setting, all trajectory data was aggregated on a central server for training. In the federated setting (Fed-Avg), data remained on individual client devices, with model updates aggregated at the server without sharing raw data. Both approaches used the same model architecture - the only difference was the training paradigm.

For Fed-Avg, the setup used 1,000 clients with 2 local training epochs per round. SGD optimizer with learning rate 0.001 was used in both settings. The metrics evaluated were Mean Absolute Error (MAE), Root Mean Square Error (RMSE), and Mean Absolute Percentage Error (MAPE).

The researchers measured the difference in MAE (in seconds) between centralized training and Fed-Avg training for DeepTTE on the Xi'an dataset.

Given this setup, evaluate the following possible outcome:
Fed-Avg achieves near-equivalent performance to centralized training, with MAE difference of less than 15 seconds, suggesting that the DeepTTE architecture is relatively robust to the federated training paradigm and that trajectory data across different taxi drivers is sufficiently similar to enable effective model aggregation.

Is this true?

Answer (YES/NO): NO